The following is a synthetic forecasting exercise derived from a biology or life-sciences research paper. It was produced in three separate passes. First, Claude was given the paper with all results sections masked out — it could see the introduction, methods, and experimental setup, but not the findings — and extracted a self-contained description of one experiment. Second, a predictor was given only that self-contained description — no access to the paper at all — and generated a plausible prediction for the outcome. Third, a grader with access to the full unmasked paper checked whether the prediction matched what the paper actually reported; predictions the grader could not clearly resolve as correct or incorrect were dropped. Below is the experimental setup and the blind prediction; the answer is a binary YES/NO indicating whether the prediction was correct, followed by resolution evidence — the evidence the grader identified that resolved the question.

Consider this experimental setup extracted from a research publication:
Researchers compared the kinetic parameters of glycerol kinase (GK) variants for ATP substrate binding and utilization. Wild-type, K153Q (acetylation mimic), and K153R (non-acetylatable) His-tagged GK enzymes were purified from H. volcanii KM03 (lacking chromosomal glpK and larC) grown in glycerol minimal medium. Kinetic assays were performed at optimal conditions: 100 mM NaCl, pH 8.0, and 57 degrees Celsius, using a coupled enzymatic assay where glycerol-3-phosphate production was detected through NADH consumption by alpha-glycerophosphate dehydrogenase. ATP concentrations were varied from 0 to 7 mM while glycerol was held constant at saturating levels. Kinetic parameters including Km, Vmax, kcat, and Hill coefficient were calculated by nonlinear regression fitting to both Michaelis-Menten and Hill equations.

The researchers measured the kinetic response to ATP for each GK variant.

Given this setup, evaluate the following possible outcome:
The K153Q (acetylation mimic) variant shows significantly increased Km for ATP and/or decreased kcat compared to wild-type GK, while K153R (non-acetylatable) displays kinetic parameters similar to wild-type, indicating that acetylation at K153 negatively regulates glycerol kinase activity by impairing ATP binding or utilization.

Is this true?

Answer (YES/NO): NO